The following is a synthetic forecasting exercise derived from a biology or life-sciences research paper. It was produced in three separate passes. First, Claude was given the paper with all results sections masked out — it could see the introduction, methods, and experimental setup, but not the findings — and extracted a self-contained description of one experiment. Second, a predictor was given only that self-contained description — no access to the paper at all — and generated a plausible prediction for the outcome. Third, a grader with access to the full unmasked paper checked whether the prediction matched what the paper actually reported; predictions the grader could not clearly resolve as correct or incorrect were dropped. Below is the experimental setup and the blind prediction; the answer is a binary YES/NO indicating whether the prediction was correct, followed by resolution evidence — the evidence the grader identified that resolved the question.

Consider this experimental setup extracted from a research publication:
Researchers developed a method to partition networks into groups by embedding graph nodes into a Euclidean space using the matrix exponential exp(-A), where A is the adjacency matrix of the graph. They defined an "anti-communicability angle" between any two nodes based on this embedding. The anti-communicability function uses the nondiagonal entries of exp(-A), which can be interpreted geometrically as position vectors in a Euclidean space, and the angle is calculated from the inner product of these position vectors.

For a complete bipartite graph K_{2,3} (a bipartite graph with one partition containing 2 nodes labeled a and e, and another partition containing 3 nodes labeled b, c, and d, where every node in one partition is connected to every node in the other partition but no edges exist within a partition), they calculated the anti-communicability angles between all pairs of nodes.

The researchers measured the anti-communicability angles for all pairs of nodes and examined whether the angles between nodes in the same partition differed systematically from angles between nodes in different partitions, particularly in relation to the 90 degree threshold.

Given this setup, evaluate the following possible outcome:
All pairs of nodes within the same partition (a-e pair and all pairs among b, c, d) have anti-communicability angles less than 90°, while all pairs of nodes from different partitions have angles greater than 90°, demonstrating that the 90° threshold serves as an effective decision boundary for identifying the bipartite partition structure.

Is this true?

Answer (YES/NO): YES